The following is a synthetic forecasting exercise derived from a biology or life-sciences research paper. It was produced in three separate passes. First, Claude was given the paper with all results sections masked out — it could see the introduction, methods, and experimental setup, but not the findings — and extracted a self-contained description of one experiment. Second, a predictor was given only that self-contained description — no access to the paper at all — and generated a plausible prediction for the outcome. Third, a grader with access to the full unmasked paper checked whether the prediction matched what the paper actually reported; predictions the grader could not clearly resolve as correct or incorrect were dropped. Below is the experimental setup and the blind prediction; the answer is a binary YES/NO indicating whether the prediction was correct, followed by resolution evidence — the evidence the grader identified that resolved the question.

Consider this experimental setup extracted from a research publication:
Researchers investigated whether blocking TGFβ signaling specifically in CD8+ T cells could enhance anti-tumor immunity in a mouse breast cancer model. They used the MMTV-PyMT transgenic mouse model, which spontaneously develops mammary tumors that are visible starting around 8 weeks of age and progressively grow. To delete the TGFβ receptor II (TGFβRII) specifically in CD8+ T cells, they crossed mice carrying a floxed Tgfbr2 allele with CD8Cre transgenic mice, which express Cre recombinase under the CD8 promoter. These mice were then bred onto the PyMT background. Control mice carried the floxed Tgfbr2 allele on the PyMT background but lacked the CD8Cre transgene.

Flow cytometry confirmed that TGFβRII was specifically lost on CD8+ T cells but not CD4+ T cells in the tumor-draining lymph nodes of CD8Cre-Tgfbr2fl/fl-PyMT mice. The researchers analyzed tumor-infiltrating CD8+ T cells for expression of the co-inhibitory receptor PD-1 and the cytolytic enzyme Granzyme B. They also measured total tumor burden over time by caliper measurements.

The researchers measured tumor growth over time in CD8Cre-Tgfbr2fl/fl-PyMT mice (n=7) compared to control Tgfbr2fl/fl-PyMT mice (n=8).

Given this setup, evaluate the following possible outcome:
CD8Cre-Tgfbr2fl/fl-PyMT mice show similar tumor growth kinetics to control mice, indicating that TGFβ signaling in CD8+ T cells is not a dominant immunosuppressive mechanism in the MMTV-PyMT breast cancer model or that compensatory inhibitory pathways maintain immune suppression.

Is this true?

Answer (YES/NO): YES